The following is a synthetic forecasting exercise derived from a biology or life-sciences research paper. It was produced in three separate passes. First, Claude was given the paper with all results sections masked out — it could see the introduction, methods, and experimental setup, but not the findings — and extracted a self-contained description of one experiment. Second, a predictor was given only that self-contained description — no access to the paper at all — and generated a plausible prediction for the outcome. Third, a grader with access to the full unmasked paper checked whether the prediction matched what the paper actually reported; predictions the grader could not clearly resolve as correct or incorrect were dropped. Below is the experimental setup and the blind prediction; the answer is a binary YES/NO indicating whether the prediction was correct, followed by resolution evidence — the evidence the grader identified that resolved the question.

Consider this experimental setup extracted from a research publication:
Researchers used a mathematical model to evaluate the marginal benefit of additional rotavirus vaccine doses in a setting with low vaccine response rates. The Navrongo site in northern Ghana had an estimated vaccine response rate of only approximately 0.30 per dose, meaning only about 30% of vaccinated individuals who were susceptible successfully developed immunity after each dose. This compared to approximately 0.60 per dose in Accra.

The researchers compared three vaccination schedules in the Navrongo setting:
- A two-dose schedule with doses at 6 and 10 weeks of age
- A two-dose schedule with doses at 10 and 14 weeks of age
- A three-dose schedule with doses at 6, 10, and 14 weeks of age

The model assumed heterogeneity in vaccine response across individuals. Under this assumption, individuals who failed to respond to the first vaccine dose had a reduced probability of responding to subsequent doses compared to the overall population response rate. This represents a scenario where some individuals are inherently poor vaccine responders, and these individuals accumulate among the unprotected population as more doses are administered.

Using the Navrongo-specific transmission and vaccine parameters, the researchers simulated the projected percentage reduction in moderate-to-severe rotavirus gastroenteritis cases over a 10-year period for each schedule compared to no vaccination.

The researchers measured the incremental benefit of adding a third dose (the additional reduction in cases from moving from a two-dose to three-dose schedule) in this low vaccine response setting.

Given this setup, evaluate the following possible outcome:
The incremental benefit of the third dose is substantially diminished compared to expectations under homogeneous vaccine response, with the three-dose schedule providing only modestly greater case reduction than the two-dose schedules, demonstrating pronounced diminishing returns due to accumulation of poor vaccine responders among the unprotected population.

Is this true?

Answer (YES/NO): NO